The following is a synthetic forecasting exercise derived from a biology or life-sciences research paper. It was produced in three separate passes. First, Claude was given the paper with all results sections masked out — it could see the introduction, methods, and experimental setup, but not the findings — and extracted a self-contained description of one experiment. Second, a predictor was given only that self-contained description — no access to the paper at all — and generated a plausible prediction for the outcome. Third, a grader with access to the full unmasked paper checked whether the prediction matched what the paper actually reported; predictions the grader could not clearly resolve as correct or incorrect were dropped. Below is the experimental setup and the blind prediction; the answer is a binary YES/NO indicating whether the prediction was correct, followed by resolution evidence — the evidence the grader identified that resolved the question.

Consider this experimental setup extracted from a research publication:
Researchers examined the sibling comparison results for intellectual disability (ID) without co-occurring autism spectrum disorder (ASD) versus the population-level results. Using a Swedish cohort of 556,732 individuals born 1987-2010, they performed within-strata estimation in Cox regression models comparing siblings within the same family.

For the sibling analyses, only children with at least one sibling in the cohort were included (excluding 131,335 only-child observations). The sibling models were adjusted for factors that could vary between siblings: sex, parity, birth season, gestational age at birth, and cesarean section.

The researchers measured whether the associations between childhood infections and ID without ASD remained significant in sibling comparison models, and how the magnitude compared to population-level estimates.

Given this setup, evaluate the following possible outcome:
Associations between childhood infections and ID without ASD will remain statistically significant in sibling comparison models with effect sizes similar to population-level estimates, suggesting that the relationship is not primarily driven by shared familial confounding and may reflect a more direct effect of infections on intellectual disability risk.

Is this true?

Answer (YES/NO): NO